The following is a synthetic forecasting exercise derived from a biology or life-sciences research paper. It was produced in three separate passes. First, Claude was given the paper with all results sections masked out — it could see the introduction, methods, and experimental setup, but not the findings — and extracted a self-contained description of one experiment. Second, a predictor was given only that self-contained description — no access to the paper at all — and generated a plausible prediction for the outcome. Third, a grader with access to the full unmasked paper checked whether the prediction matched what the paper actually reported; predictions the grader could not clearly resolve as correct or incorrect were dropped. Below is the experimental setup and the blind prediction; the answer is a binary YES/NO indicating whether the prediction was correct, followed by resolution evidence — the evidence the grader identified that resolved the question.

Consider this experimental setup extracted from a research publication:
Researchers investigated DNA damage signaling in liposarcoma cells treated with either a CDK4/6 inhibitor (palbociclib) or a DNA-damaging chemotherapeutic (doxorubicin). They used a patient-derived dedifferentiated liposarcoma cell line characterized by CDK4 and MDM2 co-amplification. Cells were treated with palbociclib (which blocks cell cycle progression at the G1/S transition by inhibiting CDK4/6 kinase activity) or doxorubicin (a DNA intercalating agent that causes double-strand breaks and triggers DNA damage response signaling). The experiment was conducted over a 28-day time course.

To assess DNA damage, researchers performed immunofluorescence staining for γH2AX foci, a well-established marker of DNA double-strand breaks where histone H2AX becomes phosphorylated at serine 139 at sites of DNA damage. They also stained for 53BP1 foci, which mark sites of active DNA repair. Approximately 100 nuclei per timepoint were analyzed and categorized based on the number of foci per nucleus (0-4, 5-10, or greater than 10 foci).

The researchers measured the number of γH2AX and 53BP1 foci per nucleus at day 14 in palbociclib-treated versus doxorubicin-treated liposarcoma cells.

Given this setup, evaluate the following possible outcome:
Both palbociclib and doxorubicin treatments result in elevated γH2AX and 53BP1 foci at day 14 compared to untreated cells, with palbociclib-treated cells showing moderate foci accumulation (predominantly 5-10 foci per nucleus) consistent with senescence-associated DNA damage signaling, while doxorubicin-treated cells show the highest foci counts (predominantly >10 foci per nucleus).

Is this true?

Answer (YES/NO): NO